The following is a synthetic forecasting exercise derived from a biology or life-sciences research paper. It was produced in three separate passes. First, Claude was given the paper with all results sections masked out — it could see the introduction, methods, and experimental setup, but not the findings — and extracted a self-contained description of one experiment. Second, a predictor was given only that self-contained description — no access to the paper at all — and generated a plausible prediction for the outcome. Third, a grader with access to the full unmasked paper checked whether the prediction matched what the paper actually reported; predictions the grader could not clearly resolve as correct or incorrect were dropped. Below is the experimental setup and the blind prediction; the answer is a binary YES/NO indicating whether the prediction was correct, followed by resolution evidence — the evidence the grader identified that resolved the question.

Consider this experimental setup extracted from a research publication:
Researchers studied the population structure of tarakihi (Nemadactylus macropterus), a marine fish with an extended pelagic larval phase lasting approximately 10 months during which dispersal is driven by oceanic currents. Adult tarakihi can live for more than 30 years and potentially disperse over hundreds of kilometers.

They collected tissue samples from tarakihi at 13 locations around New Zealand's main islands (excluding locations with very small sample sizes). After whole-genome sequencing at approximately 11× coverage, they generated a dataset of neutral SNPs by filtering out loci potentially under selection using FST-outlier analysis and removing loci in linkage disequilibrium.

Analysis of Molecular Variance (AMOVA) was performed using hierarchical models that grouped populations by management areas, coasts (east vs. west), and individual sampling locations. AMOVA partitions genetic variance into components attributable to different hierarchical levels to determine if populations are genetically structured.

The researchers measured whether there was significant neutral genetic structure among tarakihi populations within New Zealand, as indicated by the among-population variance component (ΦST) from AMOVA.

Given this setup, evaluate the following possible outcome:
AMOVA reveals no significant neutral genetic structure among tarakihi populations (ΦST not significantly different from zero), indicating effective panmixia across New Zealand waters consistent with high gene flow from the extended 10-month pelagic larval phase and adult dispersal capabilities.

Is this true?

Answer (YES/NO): YES